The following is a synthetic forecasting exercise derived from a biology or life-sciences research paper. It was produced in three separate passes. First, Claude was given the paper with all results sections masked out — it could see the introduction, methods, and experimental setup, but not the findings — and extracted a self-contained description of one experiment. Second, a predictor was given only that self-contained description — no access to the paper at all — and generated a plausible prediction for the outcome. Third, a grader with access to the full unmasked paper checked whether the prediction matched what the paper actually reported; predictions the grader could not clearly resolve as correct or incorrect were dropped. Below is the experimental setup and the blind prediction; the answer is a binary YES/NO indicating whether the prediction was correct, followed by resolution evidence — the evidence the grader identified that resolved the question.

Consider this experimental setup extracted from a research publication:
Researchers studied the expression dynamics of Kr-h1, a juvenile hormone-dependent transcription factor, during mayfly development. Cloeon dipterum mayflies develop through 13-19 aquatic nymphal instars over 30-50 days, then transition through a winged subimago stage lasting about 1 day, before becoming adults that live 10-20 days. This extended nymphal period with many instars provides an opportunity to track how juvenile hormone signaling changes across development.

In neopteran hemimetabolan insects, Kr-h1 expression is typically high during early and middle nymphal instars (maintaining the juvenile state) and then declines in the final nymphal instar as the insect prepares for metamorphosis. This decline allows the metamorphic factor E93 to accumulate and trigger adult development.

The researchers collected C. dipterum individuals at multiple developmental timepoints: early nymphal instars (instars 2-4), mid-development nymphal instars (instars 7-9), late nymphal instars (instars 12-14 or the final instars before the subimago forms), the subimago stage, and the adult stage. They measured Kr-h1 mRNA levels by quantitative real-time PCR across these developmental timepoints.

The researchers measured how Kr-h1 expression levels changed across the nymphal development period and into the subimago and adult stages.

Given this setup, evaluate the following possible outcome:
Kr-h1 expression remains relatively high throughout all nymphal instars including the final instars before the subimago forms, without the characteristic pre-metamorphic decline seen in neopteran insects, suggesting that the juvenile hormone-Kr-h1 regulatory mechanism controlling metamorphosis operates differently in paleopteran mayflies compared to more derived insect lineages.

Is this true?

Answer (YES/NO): NO